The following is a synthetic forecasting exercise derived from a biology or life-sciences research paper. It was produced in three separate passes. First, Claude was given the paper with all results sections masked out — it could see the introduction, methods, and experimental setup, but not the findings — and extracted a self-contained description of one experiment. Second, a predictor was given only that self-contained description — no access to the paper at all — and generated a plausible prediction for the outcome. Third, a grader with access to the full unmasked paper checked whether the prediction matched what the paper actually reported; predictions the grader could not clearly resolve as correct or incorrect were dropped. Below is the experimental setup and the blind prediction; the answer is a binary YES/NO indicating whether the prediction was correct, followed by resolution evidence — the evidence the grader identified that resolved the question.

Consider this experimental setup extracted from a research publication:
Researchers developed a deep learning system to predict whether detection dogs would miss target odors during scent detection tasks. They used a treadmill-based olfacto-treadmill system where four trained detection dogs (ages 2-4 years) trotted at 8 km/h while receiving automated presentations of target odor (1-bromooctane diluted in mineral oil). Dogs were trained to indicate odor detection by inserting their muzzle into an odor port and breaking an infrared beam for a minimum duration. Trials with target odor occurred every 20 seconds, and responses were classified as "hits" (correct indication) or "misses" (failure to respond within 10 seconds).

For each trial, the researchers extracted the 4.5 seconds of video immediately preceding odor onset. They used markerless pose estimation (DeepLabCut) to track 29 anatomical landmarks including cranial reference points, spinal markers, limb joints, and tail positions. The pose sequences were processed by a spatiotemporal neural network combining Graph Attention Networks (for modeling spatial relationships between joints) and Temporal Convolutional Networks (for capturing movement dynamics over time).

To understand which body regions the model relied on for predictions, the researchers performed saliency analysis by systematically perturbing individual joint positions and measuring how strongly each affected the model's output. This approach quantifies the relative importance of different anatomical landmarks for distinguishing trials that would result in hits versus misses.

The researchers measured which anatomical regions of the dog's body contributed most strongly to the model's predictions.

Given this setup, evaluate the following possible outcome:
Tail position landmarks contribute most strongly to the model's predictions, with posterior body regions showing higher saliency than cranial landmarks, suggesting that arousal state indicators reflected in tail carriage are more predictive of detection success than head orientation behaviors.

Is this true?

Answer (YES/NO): NO